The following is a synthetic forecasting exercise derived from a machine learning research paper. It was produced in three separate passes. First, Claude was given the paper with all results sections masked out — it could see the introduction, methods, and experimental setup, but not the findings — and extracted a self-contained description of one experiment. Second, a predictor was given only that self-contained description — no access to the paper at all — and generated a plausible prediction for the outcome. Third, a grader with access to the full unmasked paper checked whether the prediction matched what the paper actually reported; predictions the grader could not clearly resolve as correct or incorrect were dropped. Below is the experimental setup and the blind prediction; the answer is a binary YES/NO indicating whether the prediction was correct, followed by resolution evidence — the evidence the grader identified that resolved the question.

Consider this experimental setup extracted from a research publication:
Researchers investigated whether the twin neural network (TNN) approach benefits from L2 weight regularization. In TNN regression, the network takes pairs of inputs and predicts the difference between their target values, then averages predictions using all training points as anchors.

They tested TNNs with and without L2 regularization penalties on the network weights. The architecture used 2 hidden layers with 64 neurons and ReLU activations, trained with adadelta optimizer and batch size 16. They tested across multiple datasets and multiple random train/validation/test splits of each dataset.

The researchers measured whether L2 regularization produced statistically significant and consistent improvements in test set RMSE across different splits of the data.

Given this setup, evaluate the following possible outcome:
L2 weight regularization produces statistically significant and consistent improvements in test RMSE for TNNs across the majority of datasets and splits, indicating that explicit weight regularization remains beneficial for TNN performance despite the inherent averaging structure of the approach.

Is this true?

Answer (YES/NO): NO